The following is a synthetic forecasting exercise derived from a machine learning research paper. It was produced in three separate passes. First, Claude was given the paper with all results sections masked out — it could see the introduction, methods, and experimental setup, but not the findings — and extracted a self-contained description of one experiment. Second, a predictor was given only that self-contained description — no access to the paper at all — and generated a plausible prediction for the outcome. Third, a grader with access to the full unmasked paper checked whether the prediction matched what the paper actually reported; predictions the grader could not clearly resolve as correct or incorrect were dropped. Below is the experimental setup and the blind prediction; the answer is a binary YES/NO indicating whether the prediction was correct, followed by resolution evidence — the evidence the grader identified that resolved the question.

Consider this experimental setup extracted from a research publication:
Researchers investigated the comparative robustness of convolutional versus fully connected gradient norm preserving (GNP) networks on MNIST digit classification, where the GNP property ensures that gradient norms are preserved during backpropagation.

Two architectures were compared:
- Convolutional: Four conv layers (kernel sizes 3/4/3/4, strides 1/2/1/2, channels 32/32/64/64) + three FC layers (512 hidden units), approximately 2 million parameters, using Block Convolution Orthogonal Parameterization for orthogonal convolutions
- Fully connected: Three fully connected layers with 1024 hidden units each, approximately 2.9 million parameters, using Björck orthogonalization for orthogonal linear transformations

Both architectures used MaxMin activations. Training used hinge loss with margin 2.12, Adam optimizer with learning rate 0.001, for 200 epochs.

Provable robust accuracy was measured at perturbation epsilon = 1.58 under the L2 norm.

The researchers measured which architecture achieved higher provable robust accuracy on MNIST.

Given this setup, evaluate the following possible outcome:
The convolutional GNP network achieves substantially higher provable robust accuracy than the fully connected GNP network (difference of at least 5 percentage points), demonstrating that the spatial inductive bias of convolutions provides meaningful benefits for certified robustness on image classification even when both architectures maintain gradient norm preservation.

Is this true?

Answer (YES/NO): NO